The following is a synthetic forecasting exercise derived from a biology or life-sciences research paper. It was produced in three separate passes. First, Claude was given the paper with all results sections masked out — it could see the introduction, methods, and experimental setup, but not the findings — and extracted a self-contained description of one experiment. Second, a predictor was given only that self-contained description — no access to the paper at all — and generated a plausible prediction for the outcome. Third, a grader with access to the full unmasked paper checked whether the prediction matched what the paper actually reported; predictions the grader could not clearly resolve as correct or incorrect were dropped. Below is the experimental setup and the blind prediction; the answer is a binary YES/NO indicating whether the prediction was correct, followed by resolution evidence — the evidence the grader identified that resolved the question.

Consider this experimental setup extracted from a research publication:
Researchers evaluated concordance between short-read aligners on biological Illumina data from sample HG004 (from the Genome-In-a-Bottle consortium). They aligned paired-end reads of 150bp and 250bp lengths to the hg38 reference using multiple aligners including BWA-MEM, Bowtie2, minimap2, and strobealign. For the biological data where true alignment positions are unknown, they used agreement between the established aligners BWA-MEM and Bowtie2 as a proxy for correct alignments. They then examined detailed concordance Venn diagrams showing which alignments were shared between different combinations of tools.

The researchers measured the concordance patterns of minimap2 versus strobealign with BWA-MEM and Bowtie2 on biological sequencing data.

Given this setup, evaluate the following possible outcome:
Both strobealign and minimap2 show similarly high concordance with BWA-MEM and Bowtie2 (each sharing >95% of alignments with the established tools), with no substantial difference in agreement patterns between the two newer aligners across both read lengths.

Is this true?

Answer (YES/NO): NO